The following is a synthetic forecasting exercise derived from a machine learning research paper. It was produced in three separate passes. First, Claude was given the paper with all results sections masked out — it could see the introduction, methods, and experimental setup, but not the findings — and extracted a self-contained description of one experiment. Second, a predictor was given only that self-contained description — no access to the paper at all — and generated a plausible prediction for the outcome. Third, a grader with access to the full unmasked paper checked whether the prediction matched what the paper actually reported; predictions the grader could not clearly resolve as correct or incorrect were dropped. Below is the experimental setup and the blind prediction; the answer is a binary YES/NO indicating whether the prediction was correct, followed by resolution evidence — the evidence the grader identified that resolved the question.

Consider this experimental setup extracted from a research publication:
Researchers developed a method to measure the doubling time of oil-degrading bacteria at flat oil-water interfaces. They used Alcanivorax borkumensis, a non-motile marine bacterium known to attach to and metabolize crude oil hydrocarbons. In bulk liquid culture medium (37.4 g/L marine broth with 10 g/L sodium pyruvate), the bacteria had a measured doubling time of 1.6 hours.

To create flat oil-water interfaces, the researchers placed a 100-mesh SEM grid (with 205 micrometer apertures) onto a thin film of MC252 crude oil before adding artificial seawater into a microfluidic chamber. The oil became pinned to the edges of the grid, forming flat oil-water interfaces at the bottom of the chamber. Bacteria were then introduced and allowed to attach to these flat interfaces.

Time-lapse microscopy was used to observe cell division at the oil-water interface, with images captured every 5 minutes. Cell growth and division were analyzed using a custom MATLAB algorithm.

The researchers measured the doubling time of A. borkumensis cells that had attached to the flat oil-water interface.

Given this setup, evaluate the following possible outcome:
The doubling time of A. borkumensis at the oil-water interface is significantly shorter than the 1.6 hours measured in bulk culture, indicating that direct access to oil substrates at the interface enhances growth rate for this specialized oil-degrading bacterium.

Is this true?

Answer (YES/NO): NO